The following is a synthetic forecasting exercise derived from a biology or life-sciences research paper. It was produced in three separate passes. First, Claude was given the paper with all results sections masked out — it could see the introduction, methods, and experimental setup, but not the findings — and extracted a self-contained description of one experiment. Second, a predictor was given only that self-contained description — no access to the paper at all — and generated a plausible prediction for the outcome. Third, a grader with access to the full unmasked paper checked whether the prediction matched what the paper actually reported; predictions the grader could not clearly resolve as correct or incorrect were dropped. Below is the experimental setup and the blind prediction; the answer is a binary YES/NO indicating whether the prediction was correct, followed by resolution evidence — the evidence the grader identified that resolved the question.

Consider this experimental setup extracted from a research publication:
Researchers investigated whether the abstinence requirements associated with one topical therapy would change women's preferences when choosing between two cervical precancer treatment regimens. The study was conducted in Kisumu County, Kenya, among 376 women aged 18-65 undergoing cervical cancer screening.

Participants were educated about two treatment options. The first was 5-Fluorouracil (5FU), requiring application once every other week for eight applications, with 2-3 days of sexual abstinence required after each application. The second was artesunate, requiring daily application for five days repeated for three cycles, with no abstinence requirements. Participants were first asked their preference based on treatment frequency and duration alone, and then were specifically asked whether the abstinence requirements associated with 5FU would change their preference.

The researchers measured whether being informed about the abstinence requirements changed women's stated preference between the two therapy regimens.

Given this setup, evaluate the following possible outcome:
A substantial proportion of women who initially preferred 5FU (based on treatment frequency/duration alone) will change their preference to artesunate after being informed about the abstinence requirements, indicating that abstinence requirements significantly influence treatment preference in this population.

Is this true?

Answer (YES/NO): NO